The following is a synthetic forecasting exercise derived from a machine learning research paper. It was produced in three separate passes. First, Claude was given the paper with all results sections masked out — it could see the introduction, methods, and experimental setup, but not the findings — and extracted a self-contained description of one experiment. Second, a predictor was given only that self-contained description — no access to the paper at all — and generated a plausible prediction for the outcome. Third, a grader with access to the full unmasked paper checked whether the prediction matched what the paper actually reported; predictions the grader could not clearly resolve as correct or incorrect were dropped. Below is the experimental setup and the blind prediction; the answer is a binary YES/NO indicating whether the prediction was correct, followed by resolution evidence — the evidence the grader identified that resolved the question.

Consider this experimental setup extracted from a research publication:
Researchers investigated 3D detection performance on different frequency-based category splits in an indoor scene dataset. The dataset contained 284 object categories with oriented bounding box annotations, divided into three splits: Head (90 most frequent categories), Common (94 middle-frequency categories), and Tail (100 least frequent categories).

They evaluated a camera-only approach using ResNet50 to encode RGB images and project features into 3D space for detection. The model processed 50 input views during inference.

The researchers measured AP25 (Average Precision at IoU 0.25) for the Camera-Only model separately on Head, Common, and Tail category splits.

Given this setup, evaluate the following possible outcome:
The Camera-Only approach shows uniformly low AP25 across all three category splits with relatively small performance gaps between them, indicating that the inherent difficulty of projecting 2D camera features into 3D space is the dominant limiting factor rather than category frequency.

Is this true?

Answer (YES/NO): NO